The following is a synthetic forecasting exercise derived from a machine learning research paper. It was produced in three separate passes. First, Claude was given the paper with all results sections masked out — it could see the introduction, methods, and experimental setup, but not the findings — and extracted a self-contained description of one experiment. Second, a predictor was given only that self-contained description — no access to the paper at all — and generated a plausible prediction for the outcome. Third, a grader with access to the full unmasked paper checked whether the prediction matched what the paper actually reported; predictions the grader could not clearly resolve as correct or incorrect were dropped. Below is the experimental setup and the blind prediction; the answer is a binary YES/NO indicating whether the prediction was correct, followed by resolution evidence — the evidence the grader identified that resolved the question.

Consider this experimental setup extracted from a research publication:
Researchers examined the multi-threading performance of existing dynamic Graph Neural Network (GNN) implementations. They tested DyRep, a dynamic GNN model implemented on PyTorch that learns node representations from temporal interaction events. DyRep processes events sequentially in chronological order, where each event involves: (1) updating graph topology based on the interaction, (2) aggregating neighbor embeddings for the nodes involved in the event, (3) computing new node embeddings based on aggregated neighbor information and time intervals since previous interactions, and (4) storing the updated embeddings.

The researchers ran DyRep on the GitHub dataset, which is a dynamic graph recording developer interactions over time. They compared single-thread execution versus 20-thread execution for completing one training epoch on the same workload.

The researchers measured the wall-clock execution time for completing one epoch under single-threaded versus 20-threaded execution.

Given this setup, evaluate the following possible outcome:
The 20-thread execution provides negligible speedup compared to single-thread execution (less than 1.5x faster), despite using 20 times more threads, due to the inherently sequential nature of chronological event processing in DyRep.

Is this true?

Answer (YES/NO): NO